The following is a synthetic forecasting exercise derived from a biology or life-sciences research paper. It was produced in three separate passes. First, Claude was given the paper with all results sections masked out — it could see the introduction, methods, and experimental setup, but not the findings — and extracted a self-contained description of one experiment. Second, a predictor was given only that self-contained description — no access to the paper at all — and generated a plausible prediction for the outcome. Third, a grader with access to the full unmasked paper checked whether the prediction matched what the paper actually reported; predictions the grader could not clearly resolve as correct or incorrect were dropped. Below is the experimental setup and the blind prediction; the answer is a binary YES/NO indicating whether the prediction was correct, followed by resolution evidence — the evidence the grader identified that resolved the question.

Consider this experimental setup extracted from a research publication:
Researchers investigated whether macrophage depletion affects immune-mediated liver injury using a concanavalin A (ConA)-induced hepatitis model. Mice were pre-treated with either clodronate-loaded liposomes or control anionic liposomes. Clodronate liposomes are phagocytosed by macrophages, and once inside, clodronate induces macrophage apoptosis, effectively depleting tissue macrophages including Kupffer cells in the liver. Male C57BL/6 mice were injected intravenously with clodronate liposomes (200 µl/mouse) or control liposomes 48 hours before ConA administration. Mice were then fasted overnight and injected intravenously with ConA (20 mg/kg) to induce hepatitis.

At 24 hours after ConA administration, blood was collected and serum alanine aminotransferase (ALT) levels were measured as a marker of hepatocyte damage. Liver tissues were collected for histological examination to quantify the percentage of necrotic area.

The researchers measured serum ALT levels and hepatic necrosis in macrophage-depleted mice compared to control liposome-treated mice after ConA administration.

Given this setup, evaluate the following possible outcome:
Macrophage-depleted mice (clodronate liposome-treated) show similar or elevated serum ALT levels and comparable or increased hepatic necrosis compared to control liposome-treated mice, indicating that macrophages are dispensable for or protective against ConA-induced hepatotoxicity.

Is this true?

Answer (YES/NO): NO